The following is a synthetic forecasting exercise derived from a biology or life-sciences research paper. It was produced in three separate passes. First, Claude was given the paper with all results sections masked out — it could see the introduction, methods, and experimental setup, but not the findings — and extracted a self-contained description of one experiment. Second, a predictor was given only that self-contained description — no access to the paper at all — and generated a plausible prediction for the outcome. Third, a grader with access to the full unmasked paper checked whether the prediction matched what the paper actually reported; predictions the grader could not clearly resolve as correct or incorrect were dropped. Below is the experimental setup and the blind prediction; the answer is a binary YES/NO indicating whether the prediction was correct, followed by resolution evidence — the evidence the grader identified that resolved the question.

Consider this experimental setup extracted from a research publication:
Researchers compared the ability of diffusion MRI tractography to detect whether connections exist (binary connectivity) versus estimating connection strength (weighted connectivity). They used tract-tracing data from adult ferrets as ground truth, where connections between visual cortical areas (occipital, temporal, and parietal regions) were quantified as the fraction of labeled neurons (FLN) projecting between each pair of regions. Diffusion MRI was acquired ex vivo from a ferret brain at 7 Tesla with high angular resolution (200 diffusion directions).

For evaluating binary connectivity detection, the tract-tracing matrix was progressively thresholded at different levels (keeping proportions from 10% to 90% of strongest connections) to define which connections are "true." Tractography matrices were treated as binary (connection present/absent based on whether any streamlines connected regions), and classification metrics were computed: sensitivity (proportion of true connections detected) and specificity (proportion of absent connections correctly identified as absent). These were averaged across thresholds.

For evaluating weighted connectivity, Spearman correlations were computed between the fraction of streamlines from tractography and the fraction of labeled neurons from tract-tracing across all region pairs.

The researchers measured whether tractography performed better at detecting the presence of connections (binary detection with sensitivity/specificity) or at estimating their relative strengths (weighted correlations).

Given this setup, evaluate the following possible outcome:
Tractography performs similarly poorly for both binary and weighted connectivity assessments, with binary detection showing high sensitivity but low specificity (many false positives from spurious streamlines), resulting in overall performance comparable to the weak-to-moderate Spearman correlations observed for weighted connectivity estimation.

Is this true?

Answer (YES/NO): NO